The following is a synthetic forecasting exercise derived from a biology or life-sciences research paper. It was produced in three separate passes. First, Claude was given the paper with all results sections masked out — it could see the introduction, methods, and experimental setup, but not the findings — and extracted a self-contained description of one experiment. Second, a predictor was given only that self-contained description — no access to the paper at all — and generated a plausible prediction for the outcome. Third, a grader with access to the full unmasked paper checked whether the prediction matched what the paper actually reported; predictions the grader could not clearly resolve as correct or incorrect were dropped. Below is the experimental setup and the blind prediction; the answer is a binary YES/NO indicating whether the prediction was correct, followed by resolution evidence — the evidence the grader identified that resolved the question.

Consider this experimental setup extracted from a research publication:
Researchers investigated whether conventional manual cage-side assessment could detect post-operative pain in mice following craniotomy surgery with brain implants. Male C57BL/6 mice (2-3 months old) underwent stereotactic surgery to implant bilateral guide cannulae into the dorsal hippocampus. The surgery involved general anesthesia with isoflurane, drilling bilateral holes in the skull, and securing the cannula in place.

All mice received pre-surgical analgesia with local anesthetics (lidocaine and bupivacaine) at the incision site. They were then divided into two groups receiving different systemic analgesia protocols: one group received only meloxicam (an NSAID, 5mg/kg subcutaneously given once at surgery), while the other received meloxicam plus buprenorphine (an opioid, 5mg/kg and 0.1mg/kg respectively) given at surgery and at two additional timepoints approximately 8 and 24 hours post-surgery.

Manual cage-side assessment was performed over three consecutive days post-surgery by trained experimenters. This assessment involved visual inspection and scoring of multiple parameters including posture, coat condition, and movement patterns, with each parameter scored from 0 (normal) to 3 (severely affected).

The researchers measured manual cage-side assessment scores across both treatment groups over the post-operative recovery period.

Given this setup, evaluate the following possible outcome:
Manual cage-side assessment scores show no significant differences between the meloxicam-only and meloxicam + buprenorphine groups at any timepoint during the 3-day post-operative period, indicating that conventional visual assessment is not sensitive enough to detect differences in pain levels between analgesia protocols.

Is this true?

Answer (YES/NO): YES